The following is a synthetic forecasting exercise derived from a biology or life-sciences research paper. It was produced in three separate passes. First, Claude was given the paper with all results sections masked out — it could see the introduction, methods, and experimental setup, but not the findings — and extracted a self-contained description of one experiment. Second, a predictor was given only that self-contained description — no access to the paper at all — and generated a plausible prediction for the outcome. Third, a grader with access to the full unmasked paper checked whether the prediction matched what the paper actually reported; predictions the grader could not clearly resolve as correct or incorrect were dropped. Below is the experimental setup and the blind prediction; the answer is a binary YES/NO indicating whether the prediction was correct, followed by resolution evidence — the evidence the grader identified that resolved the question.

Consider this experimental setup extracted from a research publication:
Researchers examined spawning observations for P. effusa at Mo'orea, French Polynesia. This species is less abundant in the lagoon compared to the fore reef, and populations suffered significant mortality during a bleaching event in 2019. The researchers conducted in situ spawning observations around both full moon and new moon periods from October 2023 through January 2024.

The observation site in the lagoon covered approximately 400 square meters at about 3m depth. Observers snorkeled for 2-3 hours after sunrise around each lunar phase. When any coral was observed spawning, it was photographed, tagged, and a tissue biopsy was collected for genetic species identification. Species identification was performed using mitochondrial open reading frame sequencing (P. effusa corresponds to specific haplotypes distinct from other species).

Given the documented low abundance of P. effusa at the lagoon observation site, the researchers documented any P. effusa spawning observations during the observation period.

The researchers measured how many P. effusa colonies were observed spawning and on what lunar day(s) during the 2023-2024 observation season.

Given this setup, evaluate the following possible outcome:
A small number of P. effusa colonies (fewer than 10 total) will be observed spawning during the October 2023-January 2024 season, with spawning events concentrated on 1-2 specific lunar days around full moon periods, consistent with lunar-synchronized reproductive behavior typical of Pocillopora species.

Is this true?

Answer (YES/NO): NO